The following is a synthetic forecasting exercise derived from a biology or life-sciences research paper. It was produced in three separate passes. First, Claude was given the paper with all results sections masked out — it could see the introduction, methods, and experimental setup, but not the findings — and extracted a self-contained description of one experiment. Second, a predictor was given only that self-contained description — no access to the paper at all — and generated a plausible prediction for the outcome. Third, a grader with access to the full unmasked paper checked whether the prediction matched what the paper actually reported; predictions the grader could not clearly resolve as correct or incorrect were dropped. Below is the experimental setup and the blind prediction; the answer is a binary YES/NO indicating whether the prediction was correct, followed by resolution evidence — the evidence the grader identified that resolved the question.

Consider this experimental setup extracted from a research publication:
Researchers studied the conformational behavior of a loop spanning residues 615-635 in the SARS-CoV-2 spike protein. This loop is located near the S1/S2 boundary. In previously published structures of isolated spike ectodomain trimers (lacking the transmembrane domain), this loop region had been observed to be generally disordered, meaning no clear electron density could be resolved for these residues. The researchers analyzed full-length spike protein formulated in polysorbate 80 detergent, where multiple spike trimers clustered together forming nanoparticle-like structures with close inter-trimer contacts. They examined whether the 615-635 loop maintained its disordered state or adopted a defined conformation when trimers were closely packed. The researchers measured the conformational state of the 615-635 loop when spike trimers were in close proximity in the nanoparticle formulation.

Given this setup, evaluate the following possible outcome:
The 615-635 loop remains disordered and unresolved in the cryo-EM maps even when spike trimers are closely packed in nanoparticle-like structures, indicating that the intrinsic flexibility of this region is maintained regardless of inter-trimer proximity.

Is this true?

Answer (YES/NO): NO